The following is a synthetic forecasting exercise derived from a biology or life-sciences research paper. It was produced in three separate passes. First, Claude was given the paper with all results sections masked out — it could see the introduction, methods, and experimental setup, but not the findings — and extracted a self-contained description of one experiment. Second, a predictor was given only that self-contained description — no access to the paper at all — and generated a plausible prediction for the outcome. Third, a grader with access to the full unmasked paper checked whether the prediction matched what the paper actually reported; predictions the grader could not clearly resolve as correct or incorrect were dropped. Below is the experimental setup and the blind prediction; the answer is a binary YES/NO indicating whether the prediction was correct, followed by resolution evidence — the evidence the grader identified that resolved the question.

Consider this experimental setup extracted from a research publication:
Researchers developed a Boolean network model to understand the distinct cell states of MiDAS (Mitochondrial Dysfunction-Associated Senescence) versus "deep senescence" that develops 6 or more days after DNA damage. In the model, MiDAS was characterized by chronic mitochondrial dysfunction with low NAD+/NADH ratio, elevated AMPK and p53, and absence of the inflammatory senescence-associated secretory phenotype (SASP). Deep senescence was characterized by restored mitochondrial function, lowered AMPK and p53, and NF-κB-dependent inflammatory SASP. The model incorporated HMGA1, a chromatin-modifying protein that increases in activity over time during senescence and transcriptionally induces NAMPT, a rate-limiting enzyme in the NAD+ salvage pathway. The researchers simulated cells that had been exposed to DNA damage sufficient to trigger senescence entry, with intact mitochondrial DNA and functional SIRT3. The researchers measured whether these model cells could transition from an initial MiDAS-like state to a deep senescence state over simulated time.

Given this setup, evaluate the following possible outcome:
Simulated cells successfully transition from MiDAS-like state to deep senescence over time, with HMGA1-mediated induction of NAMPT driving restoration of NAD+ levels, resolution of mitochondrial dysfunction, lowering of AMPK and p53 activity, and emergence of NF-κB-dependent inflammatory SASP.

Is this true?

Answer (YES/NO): NO